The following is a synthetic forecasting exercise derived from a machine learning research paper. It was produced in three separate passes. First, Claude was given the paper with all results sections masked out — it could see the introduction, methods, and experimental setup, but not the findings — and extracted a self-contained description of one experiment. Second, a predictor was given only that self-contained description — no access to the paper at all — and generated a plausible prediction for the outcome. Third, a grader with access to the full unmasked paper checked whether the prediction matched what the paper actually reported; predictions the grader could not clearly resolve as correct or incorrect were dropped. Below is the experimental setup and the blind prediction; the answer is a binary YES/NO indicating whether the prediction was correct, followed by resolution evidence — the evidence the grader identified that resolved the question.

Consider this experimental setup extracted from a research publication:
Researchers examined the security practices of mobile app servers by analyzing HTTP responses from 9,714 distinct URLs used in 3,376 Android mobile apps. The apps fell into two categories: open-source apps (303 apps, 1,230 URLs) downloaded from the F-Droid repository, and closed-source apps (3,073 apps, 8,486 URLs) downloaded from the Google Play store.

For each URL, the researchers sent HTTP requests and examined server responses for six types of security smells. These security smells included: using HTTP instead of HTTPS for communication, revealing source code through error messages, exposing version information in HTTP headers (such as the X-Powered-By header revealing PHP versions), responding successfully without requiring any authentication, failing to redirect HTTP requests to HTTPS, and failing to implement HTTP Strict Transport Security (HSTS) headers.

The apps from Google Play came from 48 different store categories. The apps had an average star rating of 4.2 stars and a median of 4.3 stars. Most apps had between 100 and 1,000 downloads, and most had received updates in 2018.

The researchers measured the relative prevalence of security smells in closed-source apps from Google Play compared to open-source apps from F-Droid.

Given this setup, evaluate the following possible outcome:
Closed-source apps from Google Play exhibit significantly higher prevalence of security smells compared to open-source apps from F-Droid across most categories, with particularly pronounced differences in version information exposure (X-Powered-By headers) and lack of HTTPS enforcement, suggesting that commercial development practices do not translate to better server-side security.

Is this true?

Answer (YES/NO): NO